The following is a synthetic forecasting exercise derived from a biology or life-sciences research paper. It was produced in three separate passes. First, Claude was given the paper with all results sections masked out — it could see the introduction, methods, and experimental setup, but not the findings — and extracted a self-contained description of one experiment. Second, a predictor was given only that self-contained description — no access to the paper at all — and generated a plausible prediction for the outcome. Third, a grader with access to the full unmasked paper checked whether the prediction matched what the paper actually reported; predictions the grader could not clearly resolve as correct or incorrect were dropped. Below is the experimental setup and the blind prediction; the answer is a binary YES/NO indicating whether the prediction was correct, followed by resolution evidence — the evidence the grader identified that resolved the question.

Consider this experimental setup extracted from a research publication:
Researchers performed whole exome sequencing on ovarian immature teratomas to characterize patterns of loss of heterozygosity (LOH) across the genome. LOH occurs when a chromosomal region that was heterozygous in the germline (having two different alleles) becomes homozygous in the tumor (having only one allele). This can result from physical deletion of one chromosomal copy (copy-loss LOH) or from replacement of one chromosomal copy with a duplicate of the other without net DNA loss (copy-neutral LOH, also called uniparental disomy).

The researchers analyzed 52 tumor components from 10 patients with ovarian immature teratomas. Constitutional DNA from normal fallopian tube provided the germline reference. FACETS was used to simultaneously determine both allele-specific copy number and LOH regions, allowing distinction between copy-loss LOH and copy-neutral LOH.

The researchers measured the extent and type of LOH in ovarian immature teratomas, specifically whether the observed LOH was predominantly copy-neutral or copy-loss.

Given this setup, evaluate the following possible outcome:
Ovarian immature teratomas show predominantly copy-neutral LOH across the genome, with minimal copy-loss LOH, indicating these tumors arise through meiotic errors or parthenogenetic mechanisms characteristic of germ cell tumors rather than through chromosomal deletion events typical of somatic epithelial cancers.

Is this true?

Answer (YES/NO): YES